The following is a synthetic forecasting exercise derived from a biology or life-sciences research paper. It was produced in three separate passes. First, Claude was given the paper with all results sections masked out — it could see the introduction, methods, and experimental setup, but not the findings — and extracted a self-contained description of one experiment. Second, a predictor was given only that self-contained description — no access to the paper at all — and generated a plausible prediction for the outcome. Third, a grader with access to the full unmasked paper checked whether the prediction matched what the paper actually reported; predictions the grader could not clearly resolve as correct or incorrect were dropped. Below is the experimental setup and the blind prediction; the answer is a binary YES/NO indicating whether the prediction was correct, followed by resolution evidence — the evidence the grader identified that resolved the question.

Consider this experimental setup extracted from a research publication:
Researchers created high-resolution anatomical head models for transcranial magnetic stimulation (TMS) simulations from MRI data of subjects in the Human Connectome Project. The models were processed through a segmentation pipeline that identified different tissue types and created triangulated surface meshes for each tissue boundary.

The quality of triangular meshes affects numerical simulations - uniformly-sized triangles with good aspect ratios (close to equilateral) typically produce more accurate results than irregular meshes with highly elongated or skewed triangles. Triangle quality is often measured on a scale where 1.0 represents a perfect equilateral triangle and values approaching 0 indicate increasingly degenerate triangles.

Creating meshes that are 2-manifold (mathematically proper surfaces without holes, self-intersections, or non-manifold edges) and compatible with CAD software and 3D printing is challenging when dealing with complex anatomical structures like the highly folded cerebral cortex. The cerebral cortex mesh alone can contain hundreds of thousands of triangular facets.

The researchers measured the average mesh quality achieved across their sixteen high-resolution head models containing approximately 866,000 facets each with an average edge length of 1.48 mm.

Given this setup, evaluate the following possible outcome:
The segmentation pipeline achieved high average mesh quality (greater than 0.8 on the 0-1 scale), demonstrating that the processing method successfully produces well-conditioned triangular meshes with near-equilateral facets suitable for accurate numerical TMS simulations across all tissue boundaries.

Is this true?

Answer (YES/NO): NO